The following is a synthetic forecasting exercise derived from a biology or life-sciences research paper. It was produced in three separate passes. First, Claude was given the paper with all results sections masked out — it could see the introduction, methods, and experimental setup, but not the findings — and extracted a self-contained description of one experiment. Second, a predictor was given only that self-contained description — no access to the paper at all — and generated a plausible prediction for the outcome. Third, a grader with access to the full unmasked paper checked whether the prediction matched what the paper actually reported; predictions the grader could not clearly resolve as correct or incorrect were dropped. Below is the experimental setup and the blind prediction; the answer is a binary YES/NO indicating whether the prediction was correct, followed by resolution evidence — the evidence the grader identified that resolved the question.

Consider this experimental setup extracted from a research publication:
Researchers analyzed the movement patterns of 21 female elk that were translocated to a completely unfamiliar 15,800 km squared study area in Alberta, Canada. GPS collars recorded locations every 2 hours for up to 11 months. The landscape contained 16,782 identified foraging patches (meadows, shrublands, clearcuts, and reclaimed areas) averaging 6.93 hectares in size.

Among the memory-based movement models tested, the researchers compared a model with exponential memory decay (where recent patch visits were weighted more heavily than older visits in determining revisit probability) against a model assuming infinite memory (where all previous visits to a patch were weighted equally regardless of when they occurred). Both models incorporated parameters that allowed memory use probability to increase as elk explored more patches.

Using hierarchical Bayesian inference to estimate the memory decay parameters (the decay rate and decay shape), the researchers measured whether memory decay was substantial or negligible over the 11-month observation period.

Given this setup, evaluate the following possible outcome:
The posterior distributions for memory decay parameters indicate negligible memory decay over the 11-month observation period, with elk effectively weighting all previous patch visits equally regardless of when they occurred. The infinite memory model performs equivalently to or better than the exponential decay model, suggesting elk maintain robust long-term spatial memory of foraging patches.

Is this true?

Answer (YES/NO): YES